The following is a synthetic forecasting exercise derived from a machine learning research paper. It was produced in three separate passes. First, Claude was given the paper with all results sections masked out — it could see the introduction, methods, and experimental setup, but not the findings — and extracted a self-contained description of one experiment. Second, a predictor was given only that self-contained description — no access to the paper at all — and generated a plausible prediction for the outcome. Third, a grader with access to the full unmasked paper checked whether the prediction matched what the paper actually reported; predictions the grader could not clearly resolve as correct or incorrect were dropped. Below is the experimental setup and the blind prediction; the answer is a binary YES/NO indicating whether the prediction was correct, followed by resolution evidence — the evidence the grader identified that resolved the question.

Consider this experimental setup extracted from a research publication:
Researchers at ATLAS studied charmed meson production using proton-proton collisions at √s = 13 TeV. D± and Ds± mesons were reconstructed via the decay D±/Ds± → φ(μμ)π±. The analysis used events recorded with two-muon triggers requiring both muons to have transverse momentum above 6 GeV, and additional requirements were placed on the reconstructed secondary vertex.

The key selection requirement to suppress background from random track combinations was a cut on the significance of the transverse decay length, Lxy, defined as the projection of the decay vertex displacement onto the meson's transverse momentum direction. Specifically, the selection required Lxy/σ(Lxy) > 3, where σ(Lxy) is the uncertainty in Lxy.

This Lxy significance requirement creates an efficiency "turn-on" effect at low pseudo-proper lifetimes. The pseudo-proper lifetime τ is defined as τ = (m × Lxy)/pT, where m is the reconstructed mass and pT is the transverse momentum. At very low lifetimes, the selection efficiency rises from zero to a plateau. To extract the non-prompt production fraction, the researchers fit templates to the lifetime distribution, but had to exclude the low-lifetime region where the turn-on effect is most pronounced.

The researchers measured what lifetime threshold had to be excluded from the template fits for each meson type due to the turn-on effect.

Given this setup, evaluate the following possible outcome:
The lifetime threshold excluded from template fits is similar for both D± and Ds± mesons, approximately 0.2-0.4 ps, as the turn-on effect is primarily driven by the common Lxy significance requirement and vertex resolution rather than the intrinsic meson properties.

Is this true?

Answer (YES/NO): NO